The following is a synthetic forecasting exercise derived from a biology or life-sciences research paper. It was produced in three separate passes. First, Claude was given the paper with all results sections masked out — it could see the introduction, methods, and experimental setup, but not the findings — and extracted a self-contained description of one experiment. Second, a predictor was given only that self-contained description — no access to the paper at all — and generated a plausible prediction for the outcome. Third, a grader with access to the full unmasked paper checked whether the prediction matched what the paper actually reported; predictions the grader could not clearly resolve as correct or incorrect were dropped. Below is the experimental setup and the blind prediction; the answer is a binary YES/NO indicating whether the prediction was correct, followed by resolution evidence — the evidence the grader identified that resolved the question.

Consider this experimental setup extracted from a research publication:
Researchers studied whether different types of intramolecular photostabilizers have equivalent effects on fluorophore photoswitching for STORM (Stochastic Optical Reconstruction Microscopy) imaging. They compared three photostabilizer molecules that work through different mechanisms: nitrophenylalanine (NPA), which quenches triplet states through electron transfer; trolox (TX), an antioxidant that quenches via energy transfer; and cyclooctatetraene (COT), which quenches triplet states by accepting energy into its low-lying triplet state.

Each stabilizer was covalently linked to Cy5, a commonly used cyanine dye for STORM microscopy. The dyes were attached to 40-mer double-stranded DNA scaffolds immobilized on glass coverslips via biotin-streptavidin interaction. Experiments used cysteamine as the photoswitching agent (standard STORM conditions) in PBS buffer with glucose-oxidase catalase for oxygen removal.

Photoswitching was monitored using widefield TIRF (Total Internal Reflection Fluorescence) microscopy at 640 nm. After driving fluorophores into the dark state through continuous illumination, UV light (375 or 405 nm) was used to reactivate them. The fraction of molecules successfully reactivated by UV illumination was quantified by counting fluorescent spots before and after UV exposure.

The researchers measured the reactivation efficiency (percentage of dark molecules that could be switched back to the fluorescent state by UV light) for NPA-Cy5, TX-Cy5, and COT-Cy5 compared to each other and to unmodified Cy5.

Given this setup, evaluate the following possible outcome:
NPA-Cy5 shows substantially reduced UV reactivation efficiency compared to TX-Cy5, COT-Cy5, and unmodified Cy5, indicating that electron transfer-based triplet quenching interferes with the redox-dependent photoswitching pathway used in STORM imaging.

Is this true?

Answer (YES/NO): YES